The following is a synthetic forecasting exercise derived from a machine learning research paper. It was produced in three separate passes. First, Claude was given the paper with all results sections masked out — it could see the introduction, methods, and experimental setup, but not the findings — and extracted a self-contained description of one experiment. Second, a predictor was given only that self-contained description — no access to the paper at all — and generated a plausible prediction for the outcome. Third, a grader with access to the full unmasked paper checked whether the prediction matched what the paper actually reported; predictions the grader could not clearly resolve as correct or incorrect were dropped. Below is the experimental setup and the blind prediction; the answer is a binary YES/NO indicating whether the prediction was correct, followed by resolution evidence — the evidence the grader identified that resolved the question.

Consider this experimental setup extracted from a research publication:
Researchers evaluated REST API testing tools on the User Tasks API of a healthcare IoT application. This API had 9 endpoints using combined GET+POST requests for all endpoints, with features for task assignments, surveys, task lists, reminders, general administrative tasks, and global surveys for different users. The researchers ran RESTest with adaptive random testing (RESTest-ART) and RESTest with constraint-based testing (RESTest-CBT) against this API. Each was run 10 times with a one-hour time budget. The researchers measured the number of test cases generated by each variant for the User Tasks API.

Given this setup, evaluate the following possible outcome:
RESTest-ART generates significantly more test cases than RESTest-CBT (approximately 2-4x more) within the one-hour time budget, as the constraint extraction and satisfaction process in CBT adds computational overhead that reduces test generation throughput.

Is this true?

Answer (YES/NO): NO